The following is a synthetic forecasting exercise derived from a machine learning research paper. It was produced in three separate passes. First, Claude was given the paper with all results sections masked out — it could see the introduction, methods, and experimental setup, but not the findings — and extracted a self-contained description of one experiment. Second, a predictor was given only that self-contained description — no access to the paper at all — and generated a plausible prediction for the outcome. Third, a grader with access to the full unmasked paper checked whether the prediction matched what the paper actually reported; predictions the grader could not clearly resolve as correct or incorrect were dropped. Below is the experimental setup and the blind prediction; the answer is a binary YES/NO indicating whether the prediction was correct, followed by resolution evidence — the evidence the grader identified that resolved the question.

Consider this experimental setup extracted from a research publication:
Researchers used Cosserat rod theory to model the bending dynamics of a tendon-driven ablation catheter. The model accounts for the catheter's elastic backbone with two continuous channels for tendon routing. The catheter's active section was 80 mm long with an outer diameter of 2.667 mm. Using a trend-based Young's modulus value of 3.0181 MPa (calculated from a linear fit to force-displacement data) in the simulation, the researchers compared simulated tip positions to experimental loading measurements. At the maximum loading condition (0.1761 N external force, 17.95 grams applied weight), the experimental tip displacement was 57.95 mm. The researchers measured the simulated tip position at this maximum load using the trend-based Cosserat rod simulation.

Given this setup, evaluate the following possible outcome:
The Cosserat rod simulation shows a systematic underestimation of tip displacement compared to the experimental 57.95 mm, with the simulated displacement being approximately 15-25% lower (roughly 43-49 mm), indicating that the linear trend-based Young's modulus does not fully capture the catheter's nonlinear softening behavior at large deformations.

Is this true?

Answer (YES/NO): NO